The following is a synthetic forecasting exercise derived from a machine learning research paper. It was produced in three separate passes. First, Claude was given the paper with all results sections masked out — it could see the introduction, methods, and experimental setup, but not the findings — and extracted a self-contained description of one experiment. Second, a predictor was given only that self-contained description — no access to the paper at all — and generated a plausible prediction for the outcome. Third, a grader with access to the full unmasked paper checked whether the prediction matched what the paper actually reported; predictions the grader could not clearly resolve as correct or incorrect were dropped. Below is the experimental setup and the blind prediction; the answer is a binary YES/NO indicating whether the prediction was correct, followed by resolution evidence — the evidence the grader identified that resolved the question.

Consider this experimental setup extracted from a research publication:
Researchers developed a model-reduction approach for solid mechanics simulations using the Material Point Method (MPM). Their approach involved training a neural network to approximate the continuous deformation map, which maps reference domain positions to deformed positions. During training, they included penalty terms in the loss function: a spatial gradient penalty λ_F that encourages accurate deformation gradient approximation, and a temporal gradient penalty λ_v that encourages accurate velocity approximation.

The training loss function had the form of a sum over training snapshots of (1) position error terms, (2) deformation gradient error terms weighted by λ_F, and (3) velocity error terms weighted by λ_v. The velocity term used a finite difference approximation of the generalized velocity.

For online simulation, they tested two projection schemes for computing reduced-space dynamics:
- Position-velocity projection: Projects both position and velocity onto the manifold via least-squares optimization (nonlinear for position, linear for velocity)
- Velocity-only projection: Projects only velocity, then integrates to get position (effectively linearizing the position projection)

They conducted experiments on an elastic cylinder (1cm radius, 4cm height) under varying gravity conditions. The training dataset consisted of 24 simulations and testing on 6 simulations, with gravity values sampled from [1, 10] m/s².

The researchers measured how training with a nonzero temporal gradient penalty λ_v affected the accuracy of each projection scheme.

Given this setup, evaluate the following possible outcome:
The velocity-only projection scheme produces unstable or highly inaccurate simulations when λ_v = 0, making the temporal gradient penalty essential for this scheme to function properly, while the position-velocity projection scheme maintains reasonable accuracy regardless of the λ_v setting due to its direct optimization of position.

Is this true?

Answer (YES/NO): NO